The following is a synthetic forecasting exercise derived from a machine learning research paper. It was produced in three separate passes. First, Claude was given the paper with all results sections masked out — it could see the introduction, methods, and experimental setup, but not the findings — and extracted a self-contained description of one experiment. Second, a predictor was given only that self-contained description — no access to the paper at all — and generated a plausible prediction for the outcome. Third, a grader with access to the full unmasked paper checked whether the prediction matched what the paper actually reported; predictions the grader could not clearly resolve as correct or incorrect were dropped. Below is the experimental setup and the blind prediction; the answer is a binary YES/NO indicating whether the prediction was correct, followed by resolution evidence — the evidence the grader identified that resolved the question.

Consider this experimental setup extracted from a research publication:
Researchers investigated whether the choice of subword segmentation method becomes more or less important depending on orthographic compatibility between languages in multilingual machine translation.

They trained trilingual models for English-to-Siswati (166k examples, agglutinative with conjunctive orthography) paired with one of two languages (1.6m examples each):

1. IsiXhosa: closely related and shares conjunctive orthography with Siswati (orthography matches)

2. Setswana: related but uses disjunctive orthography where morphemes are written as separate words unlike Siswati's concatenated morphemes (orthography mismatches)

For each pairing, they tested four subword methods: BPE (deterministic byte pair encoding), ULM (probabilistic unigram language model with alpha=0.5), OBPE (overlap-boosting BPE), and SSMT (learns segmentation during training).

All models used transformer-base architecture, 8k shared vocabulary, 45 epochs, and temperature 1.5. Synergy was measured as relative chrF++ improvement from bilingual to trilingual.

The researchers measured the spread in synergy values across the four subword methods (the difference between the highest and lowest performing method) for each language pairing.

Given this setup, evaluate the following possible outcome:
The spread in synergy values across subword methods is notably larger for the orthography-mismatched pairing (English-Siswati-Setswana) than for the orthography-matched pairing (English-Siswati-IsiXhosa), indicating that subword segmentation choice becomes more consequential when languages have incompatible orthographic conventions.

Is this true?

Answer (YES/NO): YES